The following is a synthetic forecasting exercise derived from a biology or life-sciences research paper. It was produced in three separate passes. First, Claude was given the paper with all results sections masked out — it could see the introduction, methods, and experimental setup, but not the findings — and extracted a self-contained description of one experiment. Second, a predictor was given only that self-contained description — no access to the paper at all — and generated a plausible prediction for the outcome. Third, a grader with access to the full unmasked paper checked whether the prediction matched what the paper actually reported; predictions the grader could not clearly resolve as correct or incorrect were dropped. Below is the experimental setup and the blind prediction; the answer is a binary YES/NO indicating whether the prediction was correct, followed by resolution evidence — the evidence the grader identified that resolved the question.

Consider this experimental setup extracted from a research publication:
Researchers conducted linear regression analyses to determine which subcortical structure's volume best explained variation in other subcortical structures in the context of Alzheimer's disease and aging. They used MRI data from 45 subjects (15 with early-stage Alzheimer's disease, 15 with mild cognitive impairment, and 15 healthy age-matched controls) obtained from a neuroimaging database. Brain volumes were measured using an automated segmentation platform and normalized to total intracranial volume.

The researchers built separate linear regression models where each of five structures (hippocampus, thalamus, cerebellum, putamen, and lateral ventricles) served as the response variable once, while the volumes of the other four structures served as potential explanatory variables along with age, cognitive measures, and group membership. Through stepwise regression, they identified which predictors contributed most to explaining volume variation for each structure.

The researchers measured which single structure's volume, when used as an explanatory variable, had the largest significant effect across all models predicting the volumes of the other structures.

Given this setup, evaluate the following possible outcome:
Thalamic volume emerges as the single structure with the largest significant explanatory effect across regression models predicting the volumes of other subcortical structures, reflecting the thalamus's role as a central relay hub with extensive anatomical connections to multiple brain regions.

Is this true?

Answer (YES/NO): YES